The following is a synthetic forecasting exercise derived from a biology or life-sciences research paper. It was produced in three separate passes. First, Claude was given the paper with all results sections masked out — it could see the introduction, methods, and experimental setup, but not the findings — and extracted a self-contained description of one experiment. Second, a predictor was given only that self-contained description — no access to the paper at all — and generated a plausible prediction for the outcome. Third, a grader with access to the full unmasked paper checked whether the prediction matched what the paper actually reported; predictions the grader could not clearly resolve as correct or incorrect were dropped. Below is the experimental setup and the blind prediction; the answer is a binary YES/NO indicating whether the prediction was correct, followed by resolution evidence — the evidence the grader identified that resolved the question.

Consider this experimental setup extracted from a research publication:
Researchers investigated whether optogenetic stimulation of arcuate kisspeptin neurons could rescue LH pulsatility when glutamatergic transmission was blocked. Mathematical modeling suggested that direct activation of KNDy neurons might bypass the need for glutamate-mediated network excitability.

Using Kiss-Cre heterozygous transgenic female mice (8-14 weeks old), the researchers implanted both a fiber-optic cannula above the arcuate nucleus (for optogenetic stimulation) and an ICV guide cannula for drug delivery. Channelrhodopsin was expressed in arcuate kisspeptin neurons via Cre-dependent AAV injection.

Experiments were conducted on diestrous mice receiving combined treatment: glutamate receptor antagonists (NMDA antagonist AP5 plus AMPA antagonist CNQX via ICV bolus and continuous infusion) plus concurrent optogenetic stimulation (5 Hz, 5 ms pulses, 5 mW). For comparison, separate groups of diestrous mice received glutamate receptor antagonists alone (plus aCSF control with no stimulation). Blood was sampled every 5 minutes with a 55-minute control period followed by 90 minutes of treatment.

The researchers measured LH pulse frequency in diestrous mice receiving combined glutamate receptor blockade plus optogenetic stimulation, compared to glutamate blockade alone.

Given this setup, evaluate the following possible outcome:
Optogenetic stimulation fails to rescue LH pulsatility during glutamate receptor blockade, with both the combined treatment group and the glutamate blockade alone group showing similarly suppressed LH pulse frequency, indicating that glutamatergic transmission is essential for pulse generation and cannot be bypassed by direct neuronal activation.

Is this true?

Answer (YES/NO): NO